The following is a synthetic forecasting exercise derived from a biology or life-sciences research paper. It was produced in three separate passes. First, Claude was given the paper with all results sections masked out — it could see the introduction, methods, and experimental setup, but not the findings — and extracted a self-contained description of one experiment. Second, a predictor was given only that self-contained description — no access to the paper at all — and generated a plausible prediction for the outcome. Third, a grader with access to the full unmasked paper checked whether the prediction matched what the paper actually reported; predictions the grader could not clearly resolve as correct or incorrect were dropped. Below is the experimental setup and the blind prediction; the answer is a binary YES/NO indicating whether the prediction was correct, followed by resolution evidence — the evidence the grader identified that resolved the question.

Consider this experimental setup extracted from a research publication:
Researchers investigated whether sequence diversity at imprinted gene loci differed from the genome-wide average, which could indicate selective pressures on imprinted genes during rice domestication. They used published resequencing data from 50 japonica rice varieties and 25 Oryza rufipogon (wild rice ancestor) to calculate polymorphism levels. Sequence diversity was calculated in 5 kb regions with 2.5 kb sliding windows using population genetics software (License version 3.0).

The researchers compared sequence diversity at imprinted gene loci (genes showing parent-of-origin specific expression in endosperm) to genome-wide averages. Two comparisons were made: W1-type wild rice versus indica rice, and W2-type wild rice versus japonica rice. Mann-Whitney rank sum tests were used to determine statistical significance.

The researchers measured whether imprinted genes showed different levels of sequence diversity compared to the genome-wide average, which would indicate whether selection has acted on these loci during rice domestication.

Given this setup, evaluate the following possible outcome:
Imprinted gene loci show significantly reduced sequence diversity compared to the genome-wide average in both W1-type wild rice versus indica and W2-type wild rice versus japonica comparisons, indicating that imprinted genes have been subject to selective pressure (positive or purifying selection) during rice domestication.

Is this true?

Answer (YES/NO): NO